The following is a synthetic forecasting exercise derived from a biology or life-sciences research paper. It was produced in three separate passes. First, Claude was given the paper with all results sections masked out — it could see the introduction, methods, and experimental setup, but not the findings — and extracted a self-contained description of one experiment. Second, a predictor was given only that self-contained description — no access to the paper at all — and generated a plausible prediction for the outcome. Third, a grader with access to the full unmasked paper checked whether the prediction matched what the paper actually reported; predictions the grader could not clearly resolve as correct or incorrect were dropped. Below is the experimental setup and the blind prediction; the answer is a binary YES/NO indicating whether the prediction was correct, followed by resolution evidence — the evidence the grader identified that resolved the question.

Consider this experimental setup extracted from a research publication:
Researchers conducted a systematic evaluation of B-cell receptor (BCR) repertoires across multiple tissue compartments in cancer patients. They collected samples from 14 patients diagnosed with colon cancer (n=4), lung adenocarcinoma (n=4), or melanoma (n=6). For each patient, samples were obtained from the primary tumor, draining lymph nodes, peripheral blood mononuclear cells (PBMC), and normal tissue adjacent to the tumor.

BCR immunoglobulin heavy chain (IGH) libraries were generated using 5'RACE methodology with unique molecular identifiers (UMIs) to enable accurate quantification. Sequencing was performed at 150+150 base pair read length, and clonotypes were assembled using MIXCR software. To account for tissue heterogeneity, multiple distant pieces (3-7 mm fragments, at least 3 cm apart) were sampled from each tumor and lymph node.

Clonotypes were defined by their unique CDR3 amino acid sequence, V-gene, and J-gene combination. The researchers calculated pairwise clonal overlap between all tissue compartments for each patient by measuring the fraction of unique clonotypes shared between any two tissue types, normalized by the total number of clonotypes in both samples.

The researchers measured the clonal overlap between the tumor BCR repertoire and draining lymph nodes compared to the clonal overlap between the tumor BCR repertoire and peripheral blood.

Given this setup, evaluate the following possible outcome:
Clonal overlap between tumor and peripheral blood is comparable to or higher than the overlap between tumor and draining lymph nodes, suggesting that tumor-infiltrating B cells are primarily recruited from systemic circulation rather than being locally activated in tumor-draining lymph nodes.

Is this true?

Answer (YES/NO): NO